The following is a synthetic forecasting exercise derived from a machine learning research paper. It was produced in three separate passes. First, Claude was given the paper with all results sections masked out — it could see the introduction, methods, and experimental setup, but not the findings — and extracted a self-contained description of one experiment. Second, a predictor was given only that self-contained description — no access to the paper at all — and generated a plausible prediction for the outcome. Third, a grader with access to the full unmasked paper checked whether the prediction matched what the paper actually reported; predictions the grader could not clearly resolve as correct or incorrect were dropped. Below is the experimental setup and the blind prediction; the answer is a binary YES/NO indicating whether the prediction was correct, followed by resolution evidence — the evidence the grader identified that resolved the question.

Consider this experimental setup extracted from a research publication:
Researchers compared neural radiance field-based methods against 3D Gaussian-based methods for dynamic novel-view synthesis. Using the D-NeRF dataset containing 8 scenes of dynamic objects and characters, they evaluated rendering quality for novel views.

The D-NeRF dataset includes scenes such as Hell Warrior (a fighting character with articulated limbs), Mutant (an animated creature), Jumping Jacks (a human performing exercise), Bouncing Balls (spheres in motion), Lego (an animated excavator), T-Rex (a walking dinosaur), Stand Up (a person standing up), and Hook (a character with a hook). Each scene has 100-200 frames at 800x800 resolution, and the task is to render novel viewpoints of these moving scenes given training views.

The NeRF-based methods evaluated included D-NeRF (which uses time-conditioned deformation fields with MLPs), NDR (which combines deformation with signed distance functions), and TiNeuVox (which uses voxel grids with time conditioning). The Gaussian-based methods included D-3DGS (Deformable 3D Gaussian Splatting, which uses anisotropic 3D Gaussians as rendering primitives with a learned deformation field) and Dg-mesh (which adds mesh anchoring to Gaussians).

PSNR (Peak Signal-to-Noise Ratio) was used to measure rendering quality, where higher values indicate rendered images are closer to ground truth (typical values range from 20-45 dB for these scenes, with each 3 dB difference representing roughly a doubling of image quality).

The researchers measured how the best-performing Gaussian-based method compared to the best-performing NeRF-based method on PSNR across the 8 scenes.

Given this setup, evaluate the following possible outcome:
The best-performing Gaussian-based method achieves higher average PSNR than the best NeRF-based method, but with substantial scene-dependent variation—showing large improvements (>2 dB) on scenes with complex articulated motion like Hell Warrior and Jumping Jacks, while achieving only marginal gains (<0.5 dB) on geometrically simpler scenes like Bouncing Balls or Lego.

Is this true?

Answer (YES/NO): NO